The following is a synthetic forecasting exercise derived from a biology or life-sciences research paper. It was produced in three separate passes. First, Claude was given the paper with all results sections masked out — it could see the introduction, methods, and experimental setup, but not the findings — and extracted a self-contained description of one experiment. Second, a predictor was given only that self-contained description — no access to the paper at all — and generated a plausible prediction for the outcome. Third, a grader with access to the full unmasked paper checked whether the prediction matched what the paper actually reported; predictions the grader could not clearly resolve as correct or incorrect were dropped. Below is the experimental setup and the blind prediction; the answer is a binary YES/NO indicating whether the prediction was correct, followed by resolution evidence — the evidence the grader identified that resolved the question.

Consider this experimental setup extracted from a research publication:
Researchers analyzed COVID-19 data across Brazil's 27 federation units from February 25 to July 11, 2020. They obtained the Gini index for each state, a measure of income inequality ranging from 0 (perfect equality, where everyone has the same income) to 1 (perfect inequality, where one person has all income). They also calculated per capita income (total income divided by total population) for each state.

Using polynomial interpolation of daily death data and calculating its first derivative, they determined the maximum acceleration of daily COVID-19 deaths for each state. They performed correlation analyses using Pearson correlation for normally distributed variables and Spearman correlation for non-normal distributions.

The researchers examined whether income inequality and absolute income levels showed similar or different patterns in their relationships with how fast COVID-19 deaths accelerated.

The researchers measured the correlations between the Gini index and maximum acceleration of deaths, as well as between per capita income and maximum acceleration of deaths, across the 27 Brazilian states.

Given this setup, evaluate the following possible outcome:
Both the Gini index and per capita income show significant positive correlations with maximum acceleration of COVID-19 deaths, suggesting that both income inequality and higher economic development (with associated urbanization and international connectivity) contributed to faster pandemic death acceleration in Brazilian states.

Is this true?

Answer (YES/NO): NO